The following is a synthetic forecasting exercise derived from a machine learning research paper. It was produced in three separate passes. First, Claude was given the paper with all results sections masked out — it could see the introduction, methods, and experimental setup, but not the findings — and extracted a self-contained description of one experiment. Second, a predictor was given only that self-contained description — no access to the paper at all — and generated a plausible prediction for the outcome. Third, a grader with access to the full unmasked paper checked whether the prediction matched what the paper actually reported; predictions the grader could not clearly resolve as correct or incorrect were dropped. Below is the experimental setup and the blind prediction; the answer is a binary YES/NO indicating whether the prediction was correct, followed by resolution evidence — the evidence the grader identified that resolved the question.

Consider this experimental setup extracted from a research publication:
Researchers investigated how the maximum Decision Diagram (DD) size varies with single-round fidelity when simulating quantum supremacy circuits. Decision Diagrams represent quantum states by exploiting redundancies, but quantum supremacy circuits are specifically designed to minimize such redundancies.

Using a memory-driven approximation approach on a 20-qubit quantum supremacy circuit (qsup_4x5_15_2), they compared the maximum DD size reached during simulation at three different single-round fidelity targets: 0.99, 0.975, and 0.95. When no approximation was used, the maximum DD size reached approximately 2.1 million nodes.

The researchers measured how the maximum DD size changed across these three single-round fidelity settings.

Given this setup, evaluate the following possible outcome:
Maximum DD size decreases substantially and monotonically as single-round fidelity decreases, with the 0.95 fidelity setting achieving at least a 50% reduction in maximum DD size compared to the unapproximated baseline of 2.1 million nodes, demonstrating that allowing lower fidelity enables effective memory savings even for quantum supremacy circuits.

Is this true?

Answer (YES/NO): NO